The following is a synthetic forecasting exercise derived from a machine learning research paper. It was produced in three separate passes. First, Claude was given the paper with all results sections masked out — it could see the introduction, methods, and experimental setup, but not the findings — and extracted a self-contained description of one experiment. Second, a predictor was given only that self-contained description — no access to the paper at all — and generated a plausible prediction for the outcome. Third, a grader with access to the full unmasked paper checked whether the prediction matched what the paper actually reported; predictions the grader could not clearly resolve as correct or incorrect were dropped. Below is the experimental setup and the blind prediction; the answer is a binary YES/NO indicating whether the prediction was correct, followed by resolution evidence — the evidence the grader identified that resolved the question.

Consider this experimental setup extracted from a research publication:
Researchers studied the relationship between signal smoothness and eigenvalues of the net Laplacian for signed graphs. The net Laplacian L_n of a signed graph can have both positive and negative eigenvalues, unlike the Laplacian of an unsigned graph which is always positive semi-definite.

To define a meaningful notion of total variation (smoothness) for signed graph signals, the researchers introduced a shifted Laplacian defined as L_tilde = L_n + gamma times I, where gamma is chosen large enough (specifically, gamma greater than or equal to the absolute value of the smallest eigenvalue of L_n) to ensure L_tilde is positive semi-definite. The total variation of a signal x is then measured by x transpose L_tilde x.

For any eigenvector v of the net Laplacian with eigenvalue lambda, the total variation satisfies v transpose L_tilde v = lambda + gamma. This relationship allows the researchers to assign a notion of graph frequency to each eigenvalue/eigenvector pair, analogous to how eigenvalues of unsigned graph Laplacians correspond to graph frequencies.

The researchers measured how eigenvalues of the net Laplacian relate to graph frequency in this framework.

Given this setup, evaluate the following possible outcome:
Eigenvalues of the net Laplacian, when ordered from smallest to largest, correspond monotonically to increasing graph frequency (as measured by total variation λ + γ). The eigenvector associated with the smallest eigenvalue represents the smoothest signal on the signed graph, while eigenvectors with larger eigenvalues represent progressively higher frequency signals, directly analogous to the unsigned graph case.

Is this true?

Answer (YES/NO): YES